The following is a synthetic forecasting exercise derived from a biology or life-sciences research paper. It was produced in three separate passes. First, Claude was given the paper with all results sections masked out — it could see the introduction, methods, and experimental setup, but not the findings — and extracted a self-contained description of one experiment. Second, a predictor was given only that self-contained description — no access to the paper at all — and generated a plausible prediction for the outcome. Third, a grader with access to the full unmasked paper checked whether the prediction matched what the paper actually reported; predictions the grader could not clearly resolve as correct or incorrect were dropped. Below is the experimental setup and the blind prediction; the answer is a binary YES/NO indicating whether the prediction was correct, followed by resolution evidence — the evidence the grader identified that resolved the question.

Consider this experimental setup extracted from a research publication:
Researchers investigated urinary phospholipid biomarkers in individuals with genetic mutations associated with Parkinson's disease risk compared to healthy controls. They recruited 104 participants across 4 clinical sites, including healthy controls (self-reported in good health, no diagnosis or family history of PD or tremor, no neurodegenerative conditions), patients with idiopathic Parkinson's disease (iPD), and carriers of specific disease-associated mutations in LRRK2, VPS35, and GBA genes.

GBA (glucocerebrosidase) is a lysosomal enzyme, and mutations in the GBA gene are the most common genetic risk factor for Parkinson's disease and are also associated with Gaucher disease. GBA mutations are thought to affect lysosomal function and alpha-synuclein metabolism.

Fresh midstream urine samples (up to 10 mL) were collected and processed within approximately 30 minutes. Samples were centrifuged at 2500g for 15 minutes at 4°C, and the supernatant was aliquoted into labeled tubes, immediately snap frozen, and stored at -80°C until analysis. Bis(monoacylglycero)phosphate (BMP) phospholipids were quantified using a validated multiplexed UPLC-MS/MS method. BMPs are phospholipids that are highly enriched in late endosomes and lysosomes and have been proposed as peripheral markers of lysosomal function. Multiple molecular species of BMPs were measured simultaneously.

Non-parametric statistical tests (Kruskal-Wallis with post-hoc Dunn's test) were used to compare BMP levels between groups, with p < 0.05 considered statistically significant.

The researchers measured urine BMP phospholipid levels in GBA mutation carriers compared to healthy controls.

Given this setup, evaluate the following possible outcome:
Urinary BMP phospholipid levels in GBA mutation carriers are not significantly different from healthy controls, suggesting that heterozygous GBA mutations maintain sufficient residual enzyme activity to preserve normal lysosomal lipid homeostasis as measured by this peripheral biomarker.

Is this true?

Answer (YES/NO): YES